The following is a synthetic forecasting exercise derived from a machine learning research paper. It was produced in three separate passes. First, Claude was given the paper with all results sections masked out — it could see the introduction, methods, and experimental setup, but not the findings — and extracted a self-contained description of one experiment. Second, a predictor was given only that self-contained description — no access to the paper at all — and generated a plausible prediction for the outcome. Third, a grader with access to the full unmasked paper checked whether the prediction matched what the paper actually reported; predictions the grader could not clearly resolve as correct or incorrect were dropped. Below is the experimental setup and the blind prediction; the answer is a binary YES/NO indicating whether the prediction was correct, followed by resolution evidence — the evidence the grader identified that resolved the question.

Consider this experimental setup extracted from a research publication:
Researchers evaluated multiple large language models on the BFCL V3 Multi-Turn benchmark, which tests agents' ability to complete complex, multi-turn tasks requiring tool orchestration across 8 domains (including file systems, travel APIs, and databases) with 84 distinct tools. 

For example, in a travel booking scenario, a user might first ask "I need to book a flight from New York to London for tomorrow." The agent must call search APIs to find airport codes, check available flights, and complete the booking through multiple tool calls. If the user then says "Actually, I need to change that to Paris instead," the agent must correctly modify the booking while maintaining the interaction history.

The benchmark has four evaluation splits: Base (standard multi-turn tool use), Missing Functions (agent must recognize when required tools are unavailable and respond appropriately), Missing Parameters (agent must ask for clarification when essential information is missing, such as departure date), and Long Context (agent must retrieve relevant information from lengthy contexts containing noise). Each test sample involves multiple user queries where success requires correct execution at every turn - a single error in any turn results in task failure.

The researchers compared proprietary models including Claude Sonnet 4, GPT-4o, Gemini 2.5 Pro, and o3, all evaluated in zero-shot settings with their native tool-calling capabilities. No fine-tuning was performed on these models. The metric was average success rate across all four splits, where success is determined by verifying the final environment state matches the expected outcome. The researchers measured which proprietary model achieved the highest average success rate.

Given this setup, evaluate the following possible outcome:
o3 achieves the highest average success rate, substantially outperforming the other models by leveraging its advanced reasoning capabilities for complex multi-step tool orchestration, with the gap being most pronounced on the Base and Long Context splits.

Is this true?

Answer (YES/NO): NO